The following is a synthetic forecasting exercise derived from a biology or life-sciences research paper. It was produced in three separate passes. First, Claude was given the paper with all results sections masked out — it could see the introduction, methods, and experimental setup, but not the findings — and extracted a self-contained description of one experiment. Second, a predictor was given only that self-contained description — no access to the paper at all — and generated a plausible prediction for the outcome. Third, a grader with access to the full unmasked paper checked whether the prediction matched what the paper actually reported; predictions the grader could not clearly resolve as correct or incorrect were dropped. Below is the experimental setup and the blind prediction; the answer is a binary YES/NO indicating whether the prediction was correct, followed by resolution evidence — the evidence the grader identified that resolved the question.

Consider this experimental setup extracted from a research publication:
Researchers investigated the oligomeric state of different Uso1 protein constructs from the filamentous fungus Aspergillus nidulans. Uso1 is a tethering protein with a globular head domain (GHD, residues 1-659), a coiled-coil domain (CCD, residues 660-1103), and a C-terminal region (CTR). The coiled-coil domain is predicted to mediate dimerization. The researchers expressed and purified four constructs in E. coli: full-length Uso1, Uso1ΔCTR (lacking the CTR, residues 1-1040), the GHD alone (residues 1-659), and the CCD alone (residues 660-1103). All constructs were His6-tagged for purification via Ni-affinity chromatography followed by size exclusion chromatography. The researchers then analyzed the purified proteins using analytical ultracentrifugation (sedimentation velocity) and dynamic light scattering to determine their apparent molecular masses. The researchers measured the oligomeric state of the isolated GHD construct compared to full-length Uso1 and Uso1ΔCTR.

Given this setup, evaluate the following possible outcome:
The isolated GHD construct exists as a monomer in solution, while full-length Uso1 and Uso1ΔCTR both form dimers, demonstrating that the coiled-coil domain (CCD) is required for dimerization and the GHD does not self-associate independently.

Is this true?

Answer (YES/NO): YES